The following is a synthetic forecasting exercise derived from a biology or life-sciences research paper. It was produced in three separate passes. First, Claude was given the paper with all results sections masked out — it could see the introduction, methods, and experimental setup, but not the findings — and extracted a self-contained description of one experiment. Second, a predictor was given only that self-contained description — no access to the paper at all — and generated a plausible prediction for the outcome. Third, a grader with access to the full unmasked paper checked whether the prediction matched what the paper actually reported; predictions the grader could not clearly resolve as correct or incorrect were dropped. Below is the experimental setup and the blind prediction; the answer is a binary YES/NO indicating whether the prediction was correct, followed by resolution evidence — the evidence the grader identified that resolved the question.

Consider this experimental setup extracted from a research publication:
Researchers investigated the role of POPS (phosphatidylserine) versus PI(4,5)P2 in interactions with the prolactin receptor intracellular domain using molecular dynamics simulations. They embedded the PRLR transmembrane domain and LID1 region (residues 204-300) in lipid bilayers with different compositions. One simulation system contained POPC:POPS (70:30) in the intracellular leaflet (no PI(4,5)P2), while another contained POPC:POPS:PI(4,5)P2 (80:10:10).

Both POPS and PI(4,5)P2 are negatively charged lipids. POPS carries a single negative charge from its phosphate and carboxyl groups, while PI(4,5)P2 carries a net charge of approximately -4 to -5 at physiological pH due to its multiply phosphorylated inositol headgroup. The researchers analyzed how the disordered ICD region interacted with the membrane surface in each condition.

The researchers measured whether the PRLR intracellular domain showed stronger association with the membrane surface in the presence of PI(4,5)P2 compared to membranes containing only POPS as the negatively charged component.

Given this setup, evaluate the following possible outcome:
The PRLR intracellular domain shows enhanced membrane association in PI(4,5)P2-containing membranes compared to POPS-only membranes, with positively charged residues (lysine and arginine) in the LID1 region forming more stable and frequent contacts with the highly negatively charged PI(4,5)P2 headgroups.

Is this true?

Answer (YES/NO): YES